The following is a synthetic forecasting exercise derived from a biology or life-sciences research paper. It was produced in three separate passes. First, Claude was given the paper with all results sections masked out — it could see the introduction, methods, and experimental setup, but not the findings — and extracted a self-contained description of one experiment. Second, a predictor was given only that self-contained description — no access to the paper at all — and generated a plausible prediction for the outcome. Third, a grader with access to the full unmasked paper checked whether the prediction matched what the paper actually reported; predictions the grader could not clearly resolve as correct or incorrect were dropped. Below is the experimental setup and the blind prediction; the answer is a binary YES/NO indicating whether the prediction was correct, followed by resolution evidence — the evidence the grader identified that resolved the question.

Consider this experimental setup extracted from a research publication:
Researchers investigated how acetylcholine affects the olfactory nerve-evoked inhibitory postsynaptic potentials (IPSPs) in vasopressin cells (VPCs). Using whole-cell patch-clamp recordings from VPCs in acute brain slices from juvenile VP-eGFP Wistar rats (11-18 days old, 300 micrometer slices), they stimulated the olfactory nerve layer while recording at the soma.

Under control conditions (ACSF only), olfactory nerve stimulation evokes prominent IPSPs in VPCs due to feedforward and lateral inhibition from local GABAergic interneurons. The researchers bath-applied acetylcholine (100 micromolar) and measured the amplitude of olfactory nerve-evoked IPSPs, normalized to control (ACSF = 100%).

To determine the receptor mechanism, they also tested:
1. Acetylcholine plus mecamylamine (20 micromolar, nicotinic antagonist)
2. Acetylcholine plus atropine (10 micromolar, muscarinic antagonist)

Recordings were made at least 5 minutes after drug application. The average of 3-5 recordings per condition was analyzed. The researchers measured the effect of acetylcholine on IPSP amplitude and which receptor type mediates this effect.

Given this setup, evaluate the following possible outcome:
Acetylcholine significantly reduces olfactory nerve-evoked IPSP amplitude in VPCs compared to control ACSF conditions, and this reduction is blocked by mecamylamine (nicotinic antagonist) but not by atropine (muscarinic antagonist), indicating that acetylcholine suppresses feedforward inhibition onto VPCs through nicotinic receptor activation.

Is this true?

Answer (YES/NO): NO